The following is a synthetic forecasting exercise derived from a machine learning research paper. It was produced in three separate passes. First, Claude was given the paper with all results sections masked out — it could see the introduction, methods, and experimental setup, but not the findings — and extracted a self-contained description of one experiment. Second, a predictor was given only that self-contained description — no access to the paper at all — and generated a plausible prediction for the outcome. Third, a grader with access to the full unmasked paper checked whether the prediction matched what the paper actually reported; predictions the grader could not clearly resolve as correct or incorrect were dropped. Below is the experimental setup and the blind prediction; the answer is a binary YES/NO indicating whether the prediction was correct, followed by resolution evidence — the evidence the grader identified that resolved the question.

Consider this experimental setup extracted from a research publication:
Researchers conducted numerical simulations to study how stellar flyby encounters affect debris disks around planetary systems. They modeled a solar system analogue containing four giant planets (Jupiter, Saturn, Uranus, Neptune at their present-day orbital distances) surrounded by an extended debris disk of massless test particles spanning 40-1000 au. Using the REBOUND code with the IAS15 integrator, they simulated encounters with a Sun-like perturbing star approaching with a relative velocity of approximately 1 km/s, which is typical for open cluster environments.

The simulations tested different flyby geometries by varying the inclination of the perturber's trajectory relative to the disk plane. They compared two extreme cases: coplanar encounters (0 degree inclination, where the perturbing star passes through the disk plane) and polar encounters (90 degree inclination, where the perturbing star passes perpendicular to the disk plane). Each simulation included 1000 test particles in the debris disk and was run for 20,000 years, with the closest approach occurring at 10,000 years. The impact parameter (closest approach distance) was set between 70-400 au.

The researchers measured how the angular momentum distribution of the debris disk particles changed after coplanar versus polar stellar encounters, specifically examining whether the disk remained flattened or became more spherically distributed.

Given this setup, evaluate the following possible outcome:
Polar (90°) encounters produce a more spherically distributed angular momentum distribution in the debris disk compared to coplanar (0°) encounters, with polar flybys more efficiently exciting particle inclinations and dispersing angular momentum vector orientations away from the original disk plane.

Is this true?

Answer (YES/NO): YES